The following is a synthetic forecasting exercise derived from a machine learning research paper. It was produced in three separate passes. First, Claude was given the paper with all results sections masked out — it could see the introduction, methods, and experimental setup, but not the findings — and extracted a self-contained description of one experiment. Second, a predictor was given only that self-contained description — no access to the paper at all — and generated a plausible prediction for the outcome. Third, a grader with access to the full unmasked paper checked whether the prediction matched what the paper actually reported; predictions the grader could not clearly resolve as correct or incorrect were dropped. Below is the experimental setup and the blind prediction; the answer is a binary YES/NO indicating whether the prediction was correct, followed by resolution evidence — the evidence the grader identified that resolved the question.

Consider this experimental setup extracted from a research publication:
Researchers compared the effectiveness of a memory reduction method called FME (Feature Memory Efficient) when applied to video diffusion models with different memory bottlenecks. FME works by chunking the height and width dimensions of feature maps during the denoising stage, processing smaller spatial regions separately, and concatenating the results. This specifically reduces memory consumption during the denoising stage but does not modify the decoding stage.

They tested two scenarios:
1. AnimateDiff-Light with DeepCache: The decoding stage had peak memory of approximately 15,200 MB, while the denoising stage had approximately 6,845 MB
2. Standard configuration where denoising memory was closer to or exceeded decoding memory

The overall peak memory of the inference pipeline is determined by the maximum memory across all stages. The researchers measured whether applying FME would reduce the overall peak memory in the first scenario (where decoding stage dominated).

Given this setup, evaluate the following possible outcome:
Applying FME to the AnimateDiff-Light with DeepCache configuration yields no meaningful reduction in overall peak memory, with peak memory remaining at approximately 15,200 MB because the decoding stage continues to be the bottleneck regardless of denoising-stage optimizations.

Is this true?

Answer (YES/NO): YES